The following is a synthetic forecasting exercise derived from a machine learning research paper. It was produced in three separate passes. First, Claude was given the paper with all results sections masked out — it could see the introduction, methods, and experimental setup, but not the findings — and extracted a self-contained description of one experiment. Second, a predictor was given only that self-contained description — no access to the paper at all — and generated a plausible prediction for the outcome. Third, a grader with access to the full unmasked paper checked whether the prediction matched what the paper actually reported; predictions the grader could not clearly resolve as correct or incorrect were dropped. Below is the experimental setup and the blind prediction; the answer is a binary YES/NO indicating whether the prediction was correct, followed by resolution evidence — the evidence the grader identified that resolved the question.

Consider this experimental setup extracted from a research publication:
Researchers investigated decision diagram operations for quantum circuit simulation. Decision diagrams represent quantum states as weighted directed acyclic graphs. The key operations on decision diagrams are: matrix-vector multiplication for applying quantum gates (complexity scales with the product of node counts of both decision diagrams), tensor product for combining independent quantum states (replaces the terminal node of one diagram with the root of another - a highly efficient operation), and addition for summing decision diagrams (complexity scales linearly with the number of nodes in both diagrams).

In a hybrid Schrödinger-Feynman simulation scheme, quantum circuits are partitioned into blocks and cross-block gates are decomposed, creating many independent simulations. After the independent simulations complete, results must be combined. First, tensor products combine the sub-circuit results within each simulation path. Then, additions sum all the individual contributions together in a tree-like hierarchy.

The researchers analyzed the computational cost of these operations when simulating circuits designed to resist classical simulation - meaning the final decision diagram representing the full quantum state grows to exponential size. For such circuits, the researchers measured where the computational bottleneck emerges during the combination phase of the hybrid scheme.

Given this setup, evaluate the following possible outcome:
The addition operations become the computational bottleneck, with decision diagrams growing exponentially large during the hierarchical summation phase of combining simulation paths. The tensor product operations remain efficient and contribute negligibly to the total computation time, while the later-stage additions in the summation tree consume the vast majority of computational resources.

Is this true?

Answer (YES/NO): YES